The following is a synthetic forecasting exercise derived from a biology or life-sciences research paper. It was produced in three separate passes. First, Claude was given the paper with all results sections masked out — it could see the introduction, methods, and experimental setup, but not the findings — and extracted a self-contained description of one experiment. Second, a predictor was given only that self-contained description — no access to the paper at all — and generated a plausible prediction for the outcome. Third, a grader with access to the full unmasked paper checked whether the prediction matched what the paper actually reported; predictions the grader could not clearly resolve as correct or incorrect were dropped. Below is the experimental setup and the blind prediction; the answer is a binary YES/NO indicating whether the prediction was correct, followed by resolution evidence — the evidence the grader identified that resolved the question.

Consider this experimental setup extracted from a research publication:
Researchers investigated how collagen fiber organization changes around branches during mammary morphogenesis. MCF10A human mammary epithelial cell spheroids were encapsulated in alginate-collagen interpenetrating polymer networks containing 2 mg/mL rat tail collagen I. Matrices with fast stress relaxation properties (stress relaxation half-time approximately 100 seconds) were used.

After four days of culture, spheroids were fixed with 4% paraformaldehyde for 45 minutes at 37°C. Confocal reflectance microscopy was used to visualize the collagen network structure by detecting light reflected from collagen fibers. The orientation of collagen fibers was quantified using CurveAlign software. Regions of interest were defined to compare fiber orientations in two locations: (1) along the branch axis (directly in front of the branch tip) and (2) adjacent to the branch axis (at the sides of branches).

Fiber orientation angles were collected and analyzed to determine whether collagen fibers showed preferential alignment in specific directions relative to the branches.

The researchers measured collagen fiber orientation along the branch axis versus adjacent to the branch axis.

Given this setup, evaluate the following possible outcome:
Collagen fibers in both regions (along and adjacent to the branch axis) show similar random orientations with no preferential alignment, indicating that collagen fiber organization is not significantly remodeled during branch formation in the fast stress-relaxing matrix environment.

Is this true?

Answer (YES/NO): YES